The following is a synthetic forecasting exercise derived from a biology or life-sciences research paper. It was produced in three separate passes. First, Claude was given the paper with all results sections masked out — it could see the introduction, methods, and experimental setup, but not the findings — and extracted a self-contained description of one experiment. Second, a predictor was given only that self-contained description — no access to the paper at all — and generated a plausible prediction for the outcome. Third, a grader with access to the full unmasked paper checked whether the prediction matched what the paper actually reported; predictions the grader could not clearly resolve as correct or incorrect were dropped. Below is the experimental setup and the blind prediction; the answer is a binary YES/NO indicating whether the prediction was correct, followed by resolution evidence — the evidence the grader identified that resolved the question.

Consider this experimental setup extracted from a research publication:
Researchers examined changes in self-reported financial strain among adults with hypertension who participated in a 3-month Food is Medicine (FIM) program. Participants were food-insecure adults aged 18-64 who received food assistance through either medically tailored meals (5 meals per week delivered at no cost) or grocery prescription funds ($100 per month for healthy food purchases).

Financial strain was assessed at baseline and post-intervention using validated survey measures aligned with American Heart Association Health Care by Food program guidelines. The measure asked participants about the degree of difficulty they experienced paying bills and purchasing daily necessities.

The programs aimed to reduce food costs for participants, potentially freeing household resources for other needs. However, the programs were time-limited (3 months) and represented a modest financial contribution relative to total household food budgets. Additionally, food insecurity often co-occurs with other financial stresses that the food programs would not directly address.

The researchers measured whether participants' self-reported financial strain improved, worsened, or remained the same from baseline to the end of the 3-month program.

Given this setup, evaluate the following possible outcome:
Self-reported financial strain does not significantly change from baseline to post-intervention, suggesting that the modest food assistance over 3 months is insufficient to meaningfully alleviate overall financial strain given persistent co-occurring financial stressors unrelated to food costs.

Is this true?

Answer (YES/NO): NO